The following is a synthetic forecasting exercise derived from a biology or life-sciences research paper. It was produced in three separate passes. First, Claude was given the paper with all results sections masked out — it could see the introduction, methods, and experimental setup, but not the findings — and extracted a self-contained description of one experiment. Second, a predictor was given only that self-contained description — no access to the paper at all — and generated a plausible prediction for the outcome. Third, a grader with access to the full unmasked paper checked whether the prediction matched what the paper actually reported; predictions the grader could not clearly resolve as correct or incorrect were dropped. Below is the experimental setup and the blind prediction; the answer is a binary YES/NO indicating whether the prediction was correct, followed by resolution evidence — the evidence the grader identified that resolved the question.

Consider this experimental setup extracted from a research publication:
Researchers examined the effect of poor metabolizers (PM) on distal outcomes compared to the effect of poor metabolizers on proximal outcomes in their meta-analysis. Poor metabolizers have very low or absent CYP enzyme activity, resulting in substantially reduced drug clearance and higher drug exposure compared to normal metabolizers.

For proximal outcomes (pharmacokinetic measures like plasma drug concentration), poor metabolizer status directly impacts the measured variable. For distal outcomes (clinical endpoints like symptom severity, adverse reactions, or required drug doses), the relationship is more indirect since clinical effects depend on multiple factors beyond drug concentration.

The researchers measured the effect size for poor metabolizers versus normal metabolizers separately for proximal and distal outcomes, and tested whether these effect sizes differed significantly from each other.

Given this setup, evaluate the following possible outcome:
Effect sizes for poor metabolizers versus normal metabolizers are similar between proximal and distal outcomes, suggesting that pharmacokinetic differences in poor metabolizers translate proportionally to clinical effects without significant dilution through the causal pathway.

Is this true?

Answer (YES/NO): NO